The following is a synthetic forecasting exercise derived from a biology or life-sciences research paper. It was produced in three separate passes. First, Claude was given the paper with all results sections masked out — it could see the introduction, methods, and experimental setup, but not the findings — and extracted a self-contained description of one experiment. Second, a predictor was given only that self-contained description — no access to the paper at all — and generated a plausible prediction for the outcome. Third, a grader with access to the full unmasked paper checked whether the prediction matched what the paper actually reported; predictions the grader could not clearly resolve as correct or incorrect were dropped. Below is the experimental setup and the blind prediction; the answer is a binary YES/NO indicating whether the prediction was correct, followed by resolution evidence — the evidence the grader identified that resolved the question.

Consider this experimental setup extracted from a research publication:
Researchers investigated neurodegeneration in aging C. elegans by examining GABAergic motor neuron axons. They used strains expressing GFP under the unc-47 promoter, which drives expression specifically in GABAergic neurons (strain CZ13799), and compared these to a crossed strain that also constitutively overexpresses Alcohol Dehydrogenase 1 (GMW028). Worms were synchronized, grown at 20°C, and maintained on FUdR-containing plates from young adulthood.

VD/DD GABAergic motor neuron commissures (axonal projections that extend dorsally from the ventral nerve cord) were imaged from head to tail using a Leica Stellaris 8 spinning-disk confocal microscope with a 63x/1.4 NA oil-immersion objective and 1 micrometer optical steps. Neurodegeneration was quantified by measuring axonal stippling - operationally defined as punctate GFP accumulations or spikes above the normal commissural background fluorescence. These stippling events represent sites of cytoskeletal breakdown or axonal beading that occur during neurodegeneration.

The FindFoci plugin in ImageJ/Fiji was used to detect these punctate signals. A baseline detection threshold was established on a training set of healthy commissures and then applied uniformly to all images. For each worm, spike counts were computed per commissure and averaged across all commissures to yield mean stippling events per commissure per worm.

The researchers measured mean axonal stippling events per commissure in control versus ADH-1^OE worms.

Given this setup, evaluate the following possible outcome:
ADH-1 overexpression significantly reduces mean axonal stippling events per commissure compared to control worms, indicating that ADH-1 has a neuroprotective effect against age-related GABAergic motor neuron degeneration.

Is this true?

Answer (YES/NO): YES